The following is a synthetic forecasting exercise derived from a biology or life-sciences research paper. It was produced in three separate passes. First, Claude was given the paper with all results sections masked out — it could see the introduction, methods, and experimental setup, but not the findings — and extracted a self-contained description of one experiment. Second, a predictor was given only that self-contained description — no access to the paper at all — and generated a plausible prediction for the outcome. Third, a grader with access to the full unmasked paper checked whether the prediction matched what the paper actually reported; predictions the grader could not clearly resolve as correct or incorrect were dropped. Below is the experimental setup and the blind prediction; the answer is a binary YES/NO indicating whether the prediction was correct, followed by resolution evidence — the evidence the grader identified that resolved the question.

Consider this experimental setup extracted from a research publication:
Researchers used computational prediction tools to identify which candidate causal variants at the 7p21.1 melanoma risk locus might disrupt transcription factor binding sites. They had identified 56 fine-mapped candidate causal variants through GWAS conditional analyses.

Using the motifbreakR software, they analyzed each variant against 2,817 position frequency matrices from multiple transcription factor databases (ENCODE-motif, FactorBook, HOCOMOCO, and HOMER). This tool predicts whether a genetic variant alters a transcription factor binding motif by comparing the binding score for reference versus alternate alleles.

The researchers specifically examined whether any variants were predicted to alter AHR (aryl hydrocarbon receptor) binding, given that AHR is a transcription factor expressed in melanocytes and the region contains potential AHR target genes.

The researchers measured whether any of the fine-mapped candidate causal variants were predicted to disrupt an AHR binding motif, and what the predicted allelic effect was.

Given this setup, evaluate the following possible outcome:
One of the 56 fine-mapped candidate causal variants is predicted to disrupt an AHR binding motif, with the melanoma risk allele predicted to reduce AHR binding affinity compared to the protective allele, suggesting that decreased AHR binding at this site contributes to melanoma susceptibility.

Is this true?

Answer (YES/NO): YES